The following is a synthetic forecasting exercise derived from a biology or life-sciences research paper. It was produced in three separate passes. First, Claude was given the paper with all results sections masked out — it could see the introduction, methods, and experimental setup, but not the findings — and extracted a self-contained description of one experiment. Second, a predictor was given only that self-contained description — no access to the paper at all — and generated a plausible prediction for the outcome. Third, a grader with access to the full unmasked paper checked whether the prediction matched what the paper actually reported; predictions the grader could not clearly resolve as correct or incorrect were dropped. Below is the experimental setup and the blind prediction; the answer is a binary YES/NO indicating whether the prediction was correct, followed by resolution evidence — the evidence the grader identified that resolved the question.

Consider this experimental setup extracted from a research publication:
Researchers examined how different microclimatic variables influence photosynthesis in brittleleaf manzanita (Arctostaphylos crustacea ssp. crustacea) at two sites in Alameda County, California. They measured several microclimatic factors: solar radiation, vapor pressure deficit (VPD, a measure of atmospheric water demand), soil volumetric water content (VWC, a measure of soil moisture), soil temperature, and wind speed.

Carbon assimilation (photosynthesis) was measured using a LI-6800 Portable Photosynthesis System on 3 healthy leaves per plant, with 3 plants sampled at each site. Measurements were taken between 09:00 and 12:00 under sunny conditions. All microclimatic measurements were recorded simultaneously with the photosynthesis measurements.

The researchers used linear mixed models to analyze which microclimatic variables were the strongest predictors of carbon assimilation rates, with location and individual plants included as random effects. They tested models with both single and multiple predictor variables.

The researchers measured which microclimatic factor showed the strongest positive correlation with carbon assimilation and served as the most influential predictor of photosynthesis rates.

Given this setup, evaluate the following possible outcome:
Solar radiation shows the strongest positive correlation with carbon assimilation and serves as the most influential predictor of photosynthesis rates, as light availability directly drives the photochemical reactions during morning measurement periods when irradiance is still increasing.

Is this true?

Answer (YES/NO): YES